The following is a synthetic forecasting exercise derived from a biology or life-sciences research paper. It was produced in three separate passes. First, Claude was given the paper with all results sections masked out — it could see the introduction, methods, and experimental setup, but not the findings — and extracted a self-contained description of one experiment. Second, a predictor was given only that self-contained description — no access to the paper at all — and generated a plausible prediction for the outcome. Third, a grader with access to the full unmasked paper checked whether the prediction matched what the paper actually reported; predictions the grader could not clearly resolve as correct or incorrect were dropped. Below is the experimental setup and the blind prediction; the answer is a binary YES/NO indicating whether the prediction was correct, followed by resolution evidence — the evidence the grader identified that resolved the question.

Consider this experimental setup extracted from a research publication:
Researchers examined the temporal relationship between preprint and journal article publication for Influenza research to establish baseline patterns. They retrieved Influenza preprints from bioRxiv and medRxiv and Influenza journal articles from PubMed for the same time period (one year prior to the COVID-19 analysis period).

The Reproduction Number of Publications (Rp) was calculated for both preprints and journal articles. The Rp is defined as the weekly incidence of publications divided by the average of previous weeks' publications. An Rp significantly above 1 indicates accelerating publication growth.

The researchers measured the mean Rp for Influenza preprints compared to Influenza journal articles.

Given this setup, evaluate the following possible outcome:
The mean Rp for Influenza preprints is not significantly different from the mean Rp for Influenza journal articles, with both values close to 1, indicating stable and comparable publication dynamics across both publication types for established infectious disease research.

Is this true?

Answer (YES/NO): YES